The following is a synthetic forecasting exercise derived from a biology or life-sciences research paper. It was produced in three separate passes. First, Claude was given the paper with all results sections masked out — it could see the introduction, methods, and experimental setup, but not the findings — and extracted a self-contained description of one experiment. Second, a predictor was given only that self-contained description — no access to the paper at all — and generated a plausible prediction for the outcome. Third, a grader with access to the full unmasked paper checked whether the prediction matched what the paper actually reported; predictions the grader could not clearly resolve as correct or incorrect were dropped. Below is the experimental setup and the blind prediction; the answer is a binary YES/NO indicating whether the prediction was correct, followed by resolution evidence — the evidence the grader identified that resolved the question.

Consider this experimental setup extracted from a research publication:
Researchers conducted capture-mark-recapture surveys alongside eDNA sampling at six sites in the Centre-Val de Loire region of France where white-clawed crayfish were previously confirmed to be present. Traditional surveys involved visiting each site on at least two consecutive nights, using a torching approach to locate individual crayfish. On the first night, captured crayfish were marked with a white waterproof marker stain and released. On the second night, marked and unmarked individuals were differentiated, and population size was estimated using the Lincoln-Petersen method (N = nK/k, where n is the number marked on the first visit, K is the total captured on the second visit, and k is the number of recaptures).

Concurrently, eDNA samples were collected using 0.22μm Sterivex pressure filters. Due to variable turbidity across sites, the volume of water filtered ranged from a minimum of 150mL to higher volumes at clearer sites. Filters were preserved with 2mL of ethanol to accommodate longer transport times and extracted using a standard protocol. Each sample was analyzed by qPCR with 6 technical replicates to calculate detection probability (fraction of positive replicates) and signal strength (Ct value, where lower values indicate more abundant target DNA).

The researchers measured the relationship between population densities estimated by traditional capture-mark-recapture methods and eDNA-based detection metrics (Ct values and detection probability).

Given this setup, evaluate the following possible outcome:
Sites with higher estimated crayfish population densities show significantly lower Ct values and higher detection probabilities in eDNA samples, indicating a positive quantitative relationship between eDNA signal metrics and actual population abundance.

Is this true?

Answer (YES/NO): NO